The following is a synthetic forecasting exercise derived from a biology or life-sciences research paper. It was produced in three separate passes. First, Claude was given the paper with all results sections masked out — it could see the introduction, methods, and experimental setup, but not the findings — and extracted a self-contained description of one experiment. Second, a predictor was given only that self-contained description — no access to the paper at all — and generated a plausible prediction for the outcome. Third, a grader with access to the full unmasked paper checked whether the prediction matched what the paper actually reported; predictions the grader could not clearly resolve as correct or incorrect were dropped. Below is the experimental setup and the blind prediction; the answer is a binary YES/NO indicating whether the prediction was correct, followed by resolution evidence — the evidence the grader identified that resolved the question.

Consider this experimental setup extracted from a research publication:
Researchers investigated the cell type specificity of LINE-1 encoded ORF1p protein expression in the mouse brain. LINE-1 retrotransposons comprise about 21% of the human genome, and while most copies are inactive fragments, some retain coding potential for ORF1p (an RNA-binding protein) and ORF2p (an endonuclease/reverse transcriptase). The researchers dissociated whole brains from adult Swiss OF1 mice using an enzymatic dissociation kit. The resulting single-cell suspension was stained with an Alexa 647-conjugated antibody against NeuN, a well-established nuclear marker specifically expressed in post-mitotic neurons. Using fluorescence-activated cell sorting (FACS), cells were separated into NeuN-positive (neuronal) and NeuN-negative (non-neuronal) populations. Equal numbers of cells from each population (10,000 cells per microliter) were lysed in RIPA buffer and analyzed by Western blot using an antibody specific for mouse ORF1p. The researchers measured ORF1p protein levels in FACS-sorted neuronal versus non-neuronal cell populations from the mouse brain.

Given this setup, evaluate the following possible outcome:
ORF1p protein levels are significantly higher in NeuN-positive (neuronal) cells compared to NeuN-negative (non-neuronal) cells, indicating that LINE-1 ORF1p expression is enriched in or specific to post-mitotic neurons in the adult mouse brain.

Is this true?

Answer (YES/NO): YES